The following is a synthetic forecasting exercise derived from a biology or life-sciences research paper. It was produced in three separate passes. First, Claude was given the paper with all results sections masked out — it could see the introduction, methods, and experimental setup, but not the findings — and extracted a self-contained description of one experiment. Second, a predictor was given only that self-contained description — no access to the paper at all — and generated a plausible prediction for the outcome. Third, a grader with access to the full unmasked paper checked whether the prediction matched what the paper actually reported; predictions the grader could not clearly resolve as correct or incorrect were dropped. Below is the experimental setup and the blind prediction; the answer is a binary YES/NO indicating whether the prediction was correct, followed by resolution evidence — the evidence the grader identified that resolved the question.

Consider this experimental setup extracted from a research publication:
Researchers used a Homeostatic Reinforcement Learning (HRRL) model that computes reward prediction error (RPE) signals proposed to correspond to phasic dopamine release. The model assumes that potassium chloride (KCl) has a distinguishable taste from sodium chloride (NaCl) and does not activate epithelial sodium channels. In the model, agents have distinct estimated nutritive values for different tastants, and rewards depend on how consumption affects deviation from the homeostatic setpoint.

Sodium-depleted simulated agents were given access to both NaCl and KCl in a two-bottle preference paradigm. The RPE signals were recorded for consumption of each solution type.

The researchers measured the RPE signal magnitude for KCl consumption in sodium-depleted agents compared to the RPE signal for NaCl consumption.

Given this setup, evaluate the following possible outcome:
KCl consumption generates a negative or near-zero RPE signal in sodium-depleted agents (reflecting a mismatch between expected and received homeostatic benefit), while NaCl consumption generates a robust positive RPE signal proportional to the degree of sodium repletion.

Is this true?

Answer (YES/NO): NO